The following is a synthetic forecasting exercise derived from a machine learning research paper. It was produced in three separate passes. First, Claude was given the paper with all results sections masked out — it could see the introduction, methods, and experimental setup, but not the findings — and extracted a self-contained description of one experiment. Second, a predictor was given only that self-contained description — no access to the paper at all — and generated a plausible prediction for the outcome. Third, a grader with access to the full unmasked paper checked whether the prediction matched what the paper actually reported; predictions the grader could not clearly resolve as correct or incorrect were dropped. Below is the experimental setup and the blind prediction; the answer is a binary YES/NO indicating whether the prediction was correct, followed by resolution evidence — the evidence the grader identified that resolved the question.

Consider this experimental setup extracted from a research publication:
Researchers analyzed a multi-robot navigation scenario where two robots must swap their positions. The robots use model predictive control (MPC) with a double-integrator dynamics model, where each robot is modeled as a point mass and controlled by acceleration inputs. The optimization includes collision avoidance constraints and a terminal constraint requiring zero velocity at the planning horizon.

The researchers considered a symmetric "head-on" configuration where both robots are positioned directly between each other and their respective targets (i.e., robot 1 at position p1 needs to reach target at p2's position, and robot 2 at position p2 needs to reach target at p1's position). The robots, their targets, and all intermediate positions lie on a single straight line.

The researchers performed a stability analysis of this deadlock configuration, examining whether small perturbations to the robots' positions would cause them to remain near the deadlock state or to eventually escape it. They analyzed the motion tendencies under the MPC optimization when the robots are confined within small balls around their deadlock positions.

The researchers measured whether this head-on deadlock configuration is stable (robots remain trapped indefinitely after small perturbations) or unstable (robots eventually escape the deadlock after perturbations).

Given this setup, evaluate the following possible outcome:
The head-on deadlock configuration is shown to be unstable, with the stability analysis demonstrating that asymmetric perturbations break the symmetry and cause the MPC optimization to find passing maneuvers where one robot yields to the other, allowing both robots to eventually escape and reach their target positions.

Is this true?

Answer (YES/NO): NO